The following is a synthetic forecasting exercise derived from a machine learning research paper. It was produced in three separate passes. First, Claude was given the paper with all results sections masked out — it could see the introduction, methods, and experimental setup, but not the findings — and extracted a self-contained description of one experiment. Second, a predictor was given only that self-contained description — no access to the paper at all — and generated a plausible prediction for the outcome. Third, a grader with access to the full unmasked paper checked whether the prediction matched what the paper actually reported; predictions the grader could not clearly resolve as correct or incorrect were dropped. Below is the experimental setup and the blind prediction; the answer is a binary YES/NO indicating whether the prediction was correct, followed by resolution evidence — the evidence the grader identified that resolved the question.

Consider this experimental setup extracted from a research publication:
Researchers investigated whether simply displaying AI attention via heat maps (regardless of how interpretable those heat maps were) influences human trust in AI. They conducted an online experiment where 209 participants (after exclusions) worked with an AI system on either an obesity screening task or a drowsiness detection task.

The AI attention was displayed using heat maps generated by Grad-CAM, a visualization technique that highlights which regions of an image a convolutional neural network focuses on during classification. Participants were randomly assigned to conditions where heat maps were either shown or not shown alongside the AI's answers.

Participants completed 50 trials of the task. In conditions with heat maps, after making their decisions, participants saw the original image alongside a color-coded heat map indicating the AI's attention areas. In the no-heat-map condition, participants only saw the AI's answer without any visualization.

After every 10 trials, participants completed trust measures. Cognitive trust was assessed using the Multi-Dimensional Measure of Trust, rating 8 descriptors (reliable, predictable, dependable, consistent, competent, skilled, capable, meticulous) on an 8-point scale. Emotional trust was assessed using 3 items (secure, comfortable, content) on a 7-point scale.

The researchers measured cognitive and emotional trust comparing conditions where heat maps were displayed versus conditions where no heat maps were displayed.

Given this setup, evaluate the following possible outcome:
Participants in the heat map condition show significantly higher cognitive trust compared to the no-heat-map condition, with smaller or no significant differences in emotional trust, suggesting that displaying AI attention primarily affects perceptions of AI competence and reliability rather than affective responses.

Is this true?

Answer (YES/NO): NO